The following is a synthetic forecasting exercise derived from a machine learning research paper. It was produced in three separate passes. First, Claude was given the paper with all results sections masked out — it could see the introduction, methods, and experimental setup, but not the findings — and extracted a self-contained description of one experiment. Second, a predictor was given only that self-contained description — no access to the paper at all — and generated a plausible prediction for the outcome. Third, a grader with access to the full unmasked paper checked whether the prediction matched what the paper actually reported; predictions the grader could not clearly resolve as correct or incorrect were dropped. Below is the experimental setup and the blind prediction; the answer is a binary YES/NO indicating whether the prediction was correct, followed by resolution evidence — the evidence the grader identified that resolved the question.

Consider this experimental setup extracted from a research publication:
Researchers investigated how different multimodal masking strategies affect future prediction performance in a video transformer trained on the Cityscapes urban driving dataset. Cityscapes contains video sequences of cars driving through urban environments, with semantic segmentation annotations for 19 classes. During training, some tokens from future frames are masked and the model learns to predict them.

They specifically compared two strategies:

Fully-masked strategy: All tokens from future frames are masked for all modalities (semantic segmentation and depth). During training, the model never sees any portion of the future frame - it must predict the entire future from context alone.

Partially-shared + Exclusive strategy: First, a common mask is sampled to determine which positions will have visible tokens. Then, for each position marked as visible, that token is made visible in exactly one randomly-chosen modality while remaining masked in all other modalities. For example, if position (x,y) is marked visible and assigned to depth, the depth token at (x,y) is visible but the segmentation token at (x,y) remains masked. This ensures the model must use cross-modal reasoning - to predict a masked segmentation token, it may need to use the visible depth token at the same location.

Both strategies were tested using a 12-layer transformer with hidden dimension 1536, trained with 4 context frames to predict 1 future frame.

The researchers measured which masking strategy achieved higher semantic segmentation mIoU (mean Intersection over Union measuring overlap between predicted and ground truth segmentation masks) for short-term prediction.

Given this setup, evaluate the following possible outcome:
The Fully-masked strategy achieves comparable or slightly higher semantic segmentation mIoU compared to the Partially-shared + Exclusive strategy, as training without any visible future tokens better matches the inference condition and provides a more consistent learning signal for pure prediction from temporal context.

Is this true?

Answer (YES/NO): NO